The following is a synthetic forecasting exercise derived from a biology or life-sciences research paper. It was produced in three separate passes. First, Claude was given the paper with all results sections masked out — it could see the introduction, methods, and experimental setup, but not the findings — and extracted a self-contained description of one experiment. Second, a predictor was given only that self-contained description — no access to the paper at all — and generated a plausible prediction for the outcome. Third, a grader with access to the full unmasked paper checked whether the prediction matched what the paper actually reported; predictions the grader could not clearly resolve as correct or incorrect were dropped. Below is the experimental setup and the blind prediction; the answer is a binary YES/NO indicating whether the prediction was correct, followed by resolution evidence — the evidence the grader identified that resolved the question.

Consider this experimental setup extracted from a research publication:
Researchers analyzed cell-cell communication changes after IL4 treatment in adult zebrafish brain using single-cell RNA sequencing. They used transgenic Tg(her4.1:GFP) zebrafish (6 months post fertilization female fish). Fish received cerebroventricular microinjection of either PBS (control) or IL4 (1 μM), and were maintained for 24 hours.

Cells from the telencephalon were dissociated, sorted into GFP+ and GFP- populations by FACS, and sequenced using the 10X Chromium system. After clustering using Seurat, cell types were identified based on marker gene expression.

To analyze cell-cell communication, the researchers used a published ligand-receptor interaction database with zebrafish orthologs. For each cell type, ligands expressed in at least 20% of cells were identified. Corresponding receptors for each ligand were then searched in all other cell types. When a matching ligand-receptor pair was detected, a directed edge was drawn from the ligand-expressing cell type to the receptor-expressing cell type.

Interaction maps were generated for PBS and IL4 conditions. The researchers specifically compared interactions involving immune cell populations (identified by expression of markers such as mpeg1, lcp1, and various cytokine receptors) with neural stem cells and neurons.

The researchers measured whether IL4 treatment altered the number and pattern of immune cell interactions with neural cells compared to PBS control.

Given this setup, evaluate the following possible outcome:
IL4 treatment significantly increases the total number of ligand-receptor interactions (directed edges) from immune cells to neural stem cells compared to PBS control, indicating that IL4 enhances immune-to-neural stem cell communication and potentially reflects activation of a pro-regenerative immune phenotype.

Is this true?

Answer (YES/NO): NO